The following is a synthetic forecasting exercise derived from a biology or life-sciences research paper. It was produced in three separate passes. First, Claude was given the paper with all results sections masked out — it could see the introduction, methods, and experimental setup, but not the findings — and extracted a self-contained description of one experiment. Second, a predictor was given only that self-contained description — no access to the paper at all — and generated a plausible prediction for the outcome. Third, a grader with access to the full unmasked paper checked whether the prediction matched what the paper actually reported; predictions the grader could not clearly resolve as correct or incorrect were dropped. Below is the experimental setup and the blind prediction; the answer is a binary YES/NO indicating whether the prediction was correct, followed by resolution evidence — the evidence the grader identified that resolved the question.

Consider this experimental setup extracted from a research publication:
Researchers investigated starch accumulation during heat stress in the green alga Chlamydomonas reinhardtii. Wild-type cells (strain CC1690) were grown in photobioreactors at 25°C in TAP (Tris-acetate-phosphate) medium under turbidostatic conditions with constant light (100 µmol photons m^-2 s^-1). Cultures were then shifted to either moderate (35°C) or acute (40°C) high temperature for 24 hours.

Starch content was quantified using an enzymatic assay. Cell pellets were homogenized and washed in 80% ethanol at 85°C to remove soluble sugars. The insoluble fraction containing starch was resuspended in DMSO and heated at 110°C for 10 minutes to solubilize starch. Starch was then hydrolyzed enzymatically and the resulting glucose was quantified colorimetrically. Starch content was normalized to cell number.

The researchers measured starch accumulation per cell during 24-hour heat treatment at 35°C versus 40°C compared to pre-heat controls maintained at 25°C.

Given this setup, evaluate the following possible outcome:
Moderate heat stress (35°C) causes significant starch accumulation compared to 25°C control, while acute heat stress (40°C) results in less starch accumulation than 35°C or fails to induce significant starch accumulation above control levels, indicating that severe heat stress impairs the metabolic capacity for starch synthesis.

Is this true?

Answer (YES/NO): NO